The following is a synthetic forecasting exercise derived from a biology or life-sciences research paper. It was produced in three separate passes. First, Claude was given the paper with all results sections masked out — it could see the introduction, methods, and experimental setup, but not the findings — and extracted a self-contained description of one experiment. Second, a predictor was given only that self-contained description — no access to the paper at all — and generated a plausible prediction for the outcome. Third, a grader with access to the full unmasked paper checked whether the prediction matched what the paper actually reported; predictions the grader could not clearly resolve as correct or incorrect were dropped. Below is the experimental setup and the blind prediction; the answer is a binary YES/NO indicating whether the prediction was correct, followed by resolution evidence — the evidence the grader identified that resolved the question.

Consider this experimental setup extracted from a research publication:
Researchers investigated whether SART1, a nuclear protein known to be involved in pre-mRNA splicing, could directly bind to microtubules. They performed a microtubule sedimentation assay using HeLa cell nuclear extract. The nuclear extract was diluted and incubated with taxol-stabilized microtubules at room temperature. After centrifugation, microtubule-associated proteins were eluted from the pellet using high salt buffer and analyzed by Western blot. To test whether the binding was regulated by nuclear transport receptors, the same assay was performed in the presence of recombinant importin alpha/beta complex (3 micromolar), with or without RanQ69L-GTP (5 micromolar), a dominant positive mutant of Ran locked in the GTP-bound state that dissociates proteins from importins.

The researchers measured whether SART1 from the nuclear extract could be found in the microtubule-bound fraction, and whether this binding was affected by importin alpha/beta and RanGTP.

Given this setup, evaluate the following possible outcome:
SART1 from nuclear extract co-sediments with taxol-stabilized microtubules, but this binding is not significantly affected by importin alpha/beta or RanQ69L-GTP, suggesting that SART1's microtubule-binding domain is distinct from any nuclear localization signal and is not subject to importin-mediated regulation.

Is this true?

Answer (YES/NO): NO